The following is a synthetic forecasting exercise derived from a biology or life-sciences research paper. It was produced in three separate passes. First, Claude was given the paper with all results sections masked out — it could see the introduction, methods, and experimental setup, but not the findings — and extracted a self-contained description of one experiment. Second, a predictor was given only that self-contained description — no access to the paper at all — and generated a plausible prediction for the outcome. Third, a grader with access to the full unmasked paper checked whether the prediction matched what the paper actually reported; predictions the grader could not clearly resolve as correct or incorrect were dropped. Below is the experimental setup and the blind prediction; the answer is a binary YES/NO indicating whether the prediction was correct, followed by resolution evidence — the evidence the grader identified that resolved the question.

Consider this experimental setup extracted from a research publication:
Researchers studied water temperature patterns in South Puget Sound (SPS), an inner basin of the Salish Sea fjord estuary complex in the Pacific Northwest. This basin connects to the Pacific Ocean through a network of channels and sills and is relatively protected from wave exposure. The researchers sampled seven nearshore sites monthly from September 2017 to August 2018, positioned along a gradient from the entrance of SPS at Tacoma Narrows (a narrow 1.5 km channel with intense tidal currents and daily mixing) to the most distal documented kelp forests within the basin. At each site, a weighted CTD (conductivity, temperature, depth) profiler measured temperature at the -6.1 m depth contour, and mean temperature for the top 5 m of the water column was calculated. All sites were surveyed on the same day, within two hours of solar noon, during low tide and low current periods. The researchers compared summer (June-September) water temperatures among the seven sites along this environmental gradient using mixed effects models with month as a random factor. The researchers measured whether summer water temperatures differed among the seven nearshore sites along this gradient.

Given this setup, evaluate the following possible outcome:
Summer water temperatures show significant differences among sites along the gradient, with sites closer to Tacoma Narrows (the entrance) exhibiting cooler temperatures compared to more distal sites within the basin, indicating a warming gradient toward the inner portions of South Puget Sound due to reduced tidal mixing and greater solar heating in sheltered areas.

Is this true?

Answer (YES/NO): YES